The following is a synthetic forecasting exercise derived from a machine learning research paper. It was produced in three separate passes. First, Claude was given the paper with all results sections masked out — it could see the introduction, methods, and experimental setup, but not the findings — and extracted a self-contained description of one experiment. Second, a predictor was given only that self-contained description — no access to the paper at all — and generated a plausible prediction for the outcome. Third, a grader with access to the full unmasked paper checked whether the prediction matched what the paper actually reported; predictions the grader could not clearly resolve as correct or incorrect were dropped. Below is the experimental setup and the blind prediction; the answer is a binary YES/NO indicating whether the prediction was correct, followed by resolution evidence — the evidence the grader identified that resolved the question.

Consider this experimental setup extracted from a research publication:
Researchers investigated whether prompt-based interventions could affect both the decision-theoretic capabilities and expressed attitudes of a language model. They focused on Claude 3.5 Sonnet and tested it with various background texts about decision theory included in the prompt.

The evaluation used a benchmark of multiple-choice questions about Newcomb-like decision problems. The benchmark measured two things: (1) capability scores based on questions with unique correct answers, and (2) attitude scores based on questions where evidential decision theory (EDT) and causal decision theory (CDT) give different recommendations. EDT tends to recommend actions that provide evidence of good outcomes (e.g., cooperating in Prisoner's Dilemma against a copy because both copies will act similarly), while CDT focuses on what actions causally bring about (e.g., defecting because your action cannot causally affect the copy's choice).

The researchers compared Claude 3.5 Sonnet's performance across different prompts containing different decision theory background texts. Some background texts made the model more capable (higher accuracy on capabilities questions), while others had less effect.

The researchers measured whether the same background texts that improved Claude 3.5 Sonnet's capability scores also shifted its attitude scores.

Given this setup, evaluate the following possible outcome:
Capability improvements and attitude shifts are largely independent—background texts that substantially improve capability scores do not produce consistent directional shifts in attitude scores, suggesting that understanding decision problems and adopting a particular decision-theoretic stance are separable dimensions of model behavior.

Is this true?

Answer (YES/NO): NO